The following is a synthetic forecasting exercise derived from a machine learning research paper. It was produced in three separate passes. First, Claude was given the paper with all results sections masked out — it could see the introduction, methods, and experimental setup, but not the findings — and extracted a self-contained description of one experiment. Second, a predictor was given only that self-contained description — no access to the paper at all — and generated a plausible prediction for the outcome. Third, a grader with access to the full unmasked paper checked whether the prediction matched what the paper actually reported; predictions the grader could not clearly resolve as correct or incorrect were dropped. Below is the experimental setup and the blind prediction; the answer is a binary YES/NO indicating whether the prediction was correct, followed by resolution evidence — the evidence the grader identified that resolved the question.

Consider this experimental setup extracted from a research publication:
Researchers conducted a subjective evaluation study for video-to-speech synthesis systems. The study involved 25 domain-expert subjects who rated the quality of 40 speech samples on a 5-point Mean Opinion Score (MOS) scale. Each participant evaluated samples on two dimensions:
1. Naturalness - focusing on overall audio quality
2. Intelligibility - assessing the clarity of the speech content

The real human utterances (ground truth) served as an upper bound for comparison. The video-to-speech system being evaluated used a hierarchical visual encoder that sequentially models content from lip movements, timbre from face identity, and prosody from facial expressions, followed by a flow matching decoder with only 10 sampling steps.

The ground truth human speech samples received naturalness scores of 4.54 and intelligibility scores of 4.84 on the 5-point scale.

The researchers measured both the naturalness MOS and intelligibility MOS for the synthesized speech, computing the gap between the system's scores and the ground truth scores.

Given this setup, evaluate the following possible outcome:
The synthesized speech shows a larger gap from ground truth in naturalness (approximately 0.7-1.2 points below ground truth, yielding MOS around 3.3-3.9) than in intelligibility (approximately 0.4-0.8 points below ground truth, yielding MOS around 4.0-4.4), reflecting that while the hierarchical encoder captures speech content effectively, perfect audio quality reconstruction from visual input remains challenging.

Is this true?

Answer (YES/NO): NO